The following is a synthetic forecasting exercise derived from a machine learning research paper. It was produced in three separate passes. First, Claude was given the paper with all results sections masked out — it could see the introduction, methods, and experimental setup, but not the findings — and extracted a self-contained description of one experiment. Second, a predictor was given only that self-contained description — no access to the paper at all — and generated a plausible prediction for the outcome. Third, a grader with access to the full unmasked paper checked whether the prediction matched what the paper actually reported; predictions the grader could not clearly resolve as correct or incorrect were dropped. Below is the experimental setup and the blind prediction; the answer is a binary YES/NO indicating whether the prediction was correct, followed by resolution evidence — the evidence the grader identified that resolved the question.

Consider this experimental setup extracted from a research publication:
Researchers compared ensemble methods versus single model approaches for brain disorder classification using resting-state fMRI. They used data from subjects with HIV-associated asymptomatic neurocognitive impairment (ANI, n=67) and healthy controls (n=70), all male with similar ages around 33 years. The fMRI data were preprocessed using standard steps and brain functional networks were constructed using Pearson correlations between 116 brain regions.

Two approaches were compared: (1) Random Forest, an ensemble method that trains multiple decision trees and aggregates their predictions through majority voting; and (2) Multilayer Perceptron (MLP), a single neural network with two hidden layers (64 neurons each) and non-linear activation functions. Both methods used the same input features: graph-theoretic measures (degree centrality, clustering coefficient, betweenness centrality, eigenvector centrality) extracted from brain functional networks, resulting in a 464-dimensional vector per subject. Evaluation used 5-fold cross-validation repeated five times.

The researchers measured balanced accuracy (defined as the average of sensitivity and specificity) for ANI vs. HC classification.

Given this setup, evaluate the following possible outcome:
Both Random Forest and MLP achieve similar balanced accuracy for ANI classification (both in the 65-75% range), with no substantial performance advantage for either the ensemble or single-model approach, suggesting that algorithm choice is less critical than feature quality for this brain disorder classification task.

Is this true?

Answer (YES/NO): NO